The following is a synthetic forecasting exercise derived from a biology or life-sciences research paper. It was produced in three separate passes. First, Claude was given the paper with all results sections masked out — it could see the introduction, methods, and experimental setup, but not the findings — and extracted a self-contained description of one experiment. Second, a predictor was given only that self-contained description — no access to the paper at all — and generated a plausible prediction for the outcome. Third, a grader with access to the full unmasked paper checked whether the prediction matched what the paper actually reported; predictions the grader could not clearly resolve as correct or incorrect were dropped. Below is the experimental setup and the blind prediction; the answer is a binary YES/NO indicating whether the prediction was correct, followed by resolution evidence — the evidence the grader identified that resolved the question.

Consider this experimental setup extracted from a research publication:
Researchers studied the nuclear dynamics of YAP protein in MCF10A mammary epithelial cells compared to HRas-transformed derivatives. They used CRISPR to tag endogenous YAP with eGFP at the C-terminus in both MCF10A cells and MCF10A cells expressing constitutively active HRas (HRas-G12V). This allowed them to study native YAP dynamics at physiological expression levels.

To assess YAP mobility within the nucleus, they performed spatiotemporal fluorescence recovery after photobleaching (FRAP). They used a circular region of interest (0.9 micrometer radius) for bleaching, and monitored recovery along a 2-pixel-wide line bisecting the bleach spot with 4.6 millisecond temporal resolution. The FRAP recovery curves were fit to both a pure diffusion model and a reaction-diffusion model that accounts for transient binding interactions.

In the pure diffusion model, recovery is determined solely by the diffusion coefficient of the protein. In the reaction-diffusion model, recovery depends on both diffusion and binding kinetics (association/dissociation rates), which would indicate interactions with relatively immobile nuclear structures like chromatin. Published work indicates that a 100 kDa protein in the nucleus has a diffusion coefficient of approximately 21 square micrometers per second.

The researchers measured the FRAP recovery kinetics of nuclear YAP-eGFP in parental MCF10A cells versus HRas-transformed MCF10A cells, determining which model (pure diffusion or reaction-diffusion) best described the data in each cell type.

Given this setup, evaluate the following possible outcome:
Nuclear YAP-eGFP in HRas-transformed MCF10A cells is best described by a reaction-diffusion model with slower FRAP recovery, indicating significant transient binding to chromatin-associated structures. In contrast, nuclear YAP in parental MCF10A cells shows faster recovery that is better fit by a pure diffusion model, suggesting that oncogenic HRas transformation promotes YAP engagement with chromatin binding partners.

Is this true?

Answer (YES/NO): NO